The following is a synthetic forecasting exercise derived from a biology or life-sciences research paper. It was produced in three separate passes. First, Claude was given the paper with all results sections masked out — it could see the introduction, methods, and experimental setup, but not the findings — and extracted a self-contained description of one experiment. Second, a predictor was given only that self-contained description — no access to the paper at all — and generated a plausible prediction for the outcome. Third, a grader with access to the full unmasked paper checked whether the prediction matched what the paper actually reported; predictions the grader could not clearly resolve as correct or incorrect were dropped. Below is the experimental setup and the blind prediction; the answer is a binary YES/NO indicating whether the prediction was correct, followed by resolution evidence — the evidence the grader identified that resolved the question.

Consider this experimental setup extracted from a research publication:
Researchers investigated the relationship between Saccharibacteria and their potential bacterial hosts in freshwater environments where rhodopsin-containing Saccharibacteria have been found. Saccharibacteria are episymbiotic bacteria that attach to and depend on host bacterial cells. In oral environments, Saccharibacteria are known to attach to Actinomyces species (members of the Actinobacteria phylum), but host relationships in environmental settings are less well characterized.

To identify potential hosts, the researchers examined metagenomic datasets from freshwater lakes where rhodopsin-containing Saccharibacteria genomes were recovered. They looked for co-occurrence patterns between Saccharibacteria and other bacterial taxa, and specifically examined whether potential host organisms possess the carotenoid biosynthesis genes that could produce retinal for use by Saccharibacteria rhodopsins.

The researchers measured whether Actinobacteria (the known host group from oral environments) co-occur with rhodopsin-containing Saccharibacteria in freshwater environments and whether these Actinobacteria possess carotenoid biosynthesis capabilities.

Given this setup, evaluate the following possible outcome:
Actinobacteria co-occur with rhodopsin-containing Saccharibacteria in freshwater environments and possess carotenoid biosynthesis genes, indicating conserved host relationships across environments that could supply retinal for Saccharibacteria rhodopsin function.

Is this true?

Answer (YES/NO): YES